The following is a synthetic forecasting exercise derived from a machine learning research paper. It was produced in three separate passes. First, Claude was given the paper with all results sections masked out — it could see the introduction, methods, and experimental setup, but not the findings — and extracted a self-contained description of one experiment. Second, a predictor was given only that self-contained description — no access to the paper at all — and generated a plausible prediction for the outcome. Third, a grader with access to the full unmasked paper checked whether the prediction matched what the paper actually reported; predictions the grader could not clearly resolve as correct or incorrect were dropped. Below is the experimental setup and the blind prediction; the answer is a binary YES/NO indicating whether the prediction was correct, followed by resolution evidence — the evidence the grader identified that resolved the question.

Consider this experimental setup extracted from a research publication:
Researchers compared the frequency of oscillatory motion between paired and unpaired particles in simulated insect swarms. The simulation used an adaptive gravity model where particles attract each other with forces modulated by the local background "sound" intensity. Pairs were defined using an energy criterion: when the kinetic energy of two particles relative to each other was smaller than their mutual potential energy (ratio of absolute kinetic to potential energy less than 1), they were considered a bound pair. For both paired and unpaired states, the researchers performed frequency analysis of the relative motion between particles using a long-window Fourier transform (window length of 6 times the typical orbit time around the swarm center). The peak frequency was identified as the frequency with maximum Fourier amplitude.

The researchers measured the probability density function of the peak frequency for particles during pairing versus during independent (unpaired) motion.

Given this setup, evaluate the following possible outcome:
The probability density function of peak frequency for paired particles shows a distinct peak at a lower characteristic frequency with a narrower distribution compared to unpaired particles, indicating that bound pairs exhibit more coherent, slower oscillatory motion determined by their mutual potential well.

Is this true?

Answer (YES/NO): NO